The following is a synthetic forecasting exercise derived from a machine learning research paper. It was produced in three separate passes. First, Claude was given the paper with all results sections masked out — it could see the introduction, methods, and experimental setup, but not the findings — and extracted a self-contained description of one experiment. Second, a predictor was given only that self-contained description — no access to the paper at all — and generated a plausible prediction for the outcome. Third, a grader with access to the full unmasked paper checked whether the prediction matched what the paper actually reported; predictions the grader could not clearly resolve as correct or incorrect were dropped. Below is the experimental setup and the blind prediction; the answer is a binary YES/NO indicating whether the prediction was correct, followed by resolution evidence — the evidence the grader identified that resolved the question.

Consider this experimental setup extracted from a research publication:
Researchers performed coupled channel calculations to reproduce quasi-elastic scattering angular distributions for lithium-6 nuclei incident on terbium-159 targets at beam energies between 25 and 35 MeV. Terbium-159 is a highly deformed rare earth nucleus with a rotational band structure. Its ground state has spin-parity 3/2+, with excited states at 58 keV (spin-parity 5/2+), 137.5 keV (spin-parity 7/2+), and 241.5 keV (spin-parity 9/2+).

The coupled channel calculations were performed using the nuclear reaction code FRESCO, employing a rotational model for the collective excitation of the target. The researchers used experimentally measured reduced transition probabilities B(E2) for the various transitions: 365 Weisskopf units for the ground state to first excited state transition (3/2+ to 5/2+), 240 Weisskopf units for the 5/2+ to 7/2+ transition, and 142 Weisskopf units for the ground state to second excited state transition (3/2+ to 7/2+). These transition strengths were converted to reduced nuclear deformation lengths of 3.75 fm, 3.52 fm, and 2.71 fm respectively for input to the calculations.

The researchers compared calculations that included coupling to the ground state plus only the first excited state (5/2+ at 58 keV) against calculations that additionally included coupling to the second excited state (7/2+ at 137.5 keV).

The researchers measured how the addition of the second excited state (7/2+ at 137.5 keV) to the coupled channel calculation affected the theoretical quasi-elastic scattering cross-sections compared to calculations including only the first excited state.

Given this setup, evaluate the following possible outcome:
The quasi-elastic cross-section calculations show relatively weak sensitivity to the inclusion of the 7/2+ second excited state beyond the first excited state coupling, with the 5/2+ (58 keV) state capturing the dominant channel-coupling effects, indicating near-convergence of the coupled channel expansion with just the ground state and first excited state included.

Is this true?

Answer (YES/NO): YES